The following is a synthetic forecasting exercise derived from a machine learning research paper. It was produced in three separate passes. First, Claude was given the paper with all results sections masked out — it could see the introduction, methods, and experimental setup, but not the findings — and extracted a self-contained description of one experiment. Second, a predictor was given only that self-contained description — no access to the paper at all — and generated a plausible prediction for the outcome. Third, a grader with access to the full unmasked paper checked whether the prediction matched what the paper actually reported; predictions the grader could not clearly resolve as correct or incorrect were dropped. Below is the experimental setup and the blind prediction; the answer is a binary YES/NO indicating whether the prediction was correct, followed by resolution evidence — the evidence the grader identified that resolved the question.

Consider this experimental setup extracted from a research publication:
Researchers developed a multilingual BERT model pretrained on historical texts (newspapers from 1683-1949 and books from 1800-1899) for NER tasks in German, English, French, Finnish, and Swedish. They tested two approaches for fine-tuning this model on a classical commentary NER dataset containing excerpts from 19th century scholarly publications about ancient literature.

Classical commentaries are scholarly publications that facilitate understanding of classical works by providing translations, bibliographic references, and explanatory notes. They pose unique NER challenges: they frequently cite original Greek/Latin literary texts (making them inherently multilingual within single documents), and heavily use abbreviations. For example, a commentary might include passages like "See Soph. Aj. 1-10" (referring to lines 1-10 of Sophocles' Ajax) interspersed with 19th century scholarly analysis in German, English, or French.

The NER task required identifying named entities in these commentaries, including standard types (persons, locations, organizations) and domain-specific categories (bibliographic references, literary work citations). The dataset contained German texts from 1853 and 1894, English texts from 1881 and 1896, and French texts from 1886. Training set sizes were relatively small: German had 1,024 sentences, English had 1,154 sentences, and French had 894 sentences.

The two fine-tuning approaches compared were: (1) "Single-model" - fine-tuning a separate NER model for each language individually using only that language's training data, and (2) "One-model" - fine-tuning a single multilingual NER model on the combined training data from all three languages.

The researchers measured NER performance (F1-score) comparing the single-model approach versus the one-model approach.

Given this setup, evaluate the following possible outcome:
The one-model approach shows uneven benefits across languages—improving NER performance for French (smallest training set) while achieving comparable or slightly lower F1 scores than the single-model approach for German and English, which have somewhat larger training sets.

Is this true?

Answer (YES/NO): NO